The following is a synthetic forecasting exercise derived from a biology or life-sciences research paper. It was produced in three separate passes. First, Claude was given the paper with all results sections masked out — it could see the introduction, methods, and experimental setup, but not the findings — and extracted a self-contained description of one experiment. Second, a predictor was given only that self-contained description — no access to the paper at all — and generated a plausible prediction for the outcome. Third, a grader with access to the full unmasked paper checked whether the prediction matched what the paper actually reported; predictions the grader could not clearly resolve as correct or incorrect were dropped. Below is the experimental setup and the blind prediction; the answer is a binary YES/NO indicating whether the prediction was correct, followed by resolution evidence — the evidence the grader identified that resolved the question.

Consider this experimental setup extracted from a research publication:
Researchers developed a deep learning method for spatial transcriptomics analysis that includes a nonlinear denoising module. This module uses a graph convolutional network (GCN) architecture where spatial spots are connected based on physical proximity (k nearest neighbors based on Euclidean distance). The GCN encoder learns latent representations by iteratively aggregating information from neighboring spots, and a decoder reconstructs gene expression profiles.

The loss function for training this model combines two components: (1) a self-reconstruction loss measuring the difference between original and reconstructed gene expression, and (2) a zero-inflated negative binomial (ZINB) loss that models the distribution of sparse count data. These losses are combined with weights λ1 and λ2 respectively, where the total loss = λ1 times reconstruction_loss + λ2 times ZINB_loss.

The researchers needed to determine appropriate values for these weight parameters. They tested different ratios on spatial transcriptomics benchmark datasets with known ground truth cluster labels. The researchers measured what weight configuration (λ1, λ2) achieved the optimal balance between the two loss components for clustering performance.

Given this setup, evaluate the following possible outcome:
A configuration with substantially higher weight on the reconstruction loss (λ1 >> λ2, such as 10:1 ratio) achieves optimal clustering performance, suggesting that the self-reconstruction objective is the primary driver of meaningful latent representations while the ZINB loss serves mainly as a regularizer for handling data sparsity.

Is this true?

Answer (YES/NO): NO